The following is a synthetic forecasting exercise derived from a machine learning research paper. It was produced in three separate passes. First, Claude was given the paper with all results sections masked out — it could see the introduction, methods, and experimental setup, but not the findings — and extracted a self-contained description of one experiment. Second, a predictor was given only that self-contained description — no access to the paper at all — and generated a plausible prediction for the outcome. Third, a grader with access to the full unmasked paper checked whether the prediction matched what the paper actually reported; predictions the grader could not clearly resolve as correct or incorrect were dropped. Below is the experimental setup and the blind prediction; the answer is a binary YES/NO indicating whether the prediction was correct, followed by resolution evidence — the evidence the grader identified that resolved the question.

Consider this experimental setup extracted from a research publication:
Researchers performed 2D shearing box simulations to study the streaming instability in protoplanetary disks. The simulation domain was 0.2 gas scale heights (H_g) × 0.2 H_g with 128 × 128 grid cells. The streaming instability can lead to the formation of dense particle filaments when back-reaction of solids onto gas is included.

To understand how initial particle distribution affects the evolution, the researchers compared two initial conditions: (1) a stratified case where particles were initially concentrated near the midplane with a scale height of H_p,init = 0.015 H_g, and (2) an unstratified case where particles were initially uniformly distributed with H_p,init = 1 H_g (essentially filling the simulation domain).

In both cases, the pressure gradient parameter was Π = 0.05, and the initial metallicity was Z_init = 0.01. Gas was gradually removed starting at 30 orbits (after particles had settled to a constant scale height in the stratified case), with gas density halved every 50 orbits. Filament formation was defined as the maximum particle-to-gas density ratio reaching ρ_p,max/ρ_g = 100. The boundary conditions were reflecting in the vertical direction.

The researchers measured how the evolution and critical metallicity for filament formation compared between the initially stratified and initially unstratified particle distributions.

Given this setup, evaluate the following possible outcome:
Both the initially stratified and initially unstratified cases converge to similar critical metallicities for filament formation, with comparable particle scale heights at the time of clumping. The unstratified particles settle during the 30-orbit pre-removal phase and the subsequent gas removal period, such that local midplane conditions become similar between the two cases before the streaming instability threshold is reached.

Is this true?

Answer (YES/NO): YES